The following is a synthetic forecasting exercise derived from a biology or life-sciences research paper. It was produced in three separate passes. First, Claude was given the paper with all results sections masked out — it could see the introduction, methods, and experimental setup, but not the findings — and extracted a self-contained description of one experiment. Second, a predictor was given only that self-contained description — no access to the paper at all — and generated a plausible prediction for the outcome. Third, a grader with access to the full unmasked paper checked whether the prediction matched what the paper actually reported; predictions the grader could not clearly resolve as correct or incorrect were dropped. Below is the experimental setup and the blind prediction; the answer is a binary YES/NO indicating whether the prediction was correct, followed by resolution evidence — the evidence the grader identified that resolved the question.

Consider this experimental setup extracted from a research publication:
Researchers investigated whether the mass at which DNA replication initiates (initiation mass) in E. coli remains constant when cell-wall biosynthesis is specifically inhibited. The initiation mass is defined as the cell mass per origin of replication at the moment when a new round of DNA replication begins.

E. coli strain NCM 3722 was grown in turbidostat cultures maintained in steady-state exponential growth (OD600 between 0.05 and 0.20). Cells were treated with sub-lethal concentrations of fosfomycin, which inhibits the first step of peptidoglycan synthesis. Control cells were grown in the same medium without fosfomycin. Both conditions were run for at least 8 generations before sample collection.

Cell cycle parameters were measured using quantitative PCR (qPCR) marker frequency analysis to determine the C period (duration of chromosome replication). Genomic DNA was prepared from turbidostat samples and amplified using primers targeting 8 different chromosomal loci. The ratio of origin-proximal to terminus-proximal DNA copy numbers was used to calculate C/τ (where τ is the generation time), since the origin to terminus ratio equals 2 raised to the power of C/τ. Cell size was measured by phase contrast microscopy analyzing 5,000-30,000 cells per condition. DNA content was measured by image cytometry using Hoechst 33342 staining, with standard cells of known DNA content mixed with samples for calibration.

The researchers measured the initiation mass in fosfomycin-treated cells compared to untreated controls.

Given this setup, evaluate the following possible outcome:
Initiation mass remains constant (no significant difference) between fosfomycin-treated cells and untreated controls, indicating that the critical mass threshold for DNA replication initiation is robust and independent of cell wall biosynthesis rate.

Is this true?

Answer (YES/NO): YES